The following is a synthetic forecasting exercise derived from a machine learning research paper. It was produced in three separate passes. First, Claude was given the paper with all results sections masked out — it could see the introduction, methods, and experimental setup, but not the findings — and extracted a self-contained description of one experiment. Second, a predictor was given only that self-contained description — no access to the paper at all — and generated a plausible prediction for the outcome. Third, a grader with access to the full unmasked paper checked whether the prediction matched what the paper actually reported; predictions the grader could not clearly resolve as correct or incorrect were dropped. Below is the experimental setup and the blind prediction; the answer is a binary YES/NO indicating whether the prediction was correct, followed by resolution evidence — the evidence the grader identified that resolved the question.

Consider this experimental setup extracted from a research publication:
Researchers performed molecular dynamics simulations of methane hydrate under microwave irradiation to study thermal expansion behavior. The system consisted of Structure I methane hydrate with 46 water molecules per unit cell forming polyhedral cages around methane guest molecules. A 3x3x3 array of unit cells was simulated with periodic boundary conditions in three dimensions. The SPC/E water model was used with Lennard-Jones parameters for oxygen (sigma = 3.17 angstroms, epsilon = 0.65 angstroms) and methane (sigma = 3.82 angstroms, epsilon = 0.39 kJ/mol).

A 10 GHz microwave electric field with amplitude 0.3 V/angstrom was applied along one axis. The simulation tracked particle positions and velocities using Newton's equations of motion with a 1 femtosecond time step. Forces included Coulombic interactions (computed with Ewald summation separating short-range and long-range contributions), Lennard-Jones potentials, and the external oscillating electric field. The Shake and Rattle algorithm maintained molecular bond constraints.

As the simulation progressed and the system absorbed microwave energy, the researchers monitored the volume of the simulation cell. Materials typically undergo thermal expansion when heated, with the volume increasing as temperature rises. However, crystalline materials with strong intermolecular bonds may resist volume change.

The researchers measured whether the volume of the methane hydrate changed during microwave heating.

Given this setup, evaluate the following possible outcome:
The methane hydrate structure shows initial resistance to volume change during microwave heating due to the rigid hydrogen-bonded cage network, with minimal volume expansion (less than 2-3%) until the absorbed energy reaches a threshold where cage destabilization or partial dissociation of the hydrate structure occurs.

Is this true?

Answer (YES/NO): NO